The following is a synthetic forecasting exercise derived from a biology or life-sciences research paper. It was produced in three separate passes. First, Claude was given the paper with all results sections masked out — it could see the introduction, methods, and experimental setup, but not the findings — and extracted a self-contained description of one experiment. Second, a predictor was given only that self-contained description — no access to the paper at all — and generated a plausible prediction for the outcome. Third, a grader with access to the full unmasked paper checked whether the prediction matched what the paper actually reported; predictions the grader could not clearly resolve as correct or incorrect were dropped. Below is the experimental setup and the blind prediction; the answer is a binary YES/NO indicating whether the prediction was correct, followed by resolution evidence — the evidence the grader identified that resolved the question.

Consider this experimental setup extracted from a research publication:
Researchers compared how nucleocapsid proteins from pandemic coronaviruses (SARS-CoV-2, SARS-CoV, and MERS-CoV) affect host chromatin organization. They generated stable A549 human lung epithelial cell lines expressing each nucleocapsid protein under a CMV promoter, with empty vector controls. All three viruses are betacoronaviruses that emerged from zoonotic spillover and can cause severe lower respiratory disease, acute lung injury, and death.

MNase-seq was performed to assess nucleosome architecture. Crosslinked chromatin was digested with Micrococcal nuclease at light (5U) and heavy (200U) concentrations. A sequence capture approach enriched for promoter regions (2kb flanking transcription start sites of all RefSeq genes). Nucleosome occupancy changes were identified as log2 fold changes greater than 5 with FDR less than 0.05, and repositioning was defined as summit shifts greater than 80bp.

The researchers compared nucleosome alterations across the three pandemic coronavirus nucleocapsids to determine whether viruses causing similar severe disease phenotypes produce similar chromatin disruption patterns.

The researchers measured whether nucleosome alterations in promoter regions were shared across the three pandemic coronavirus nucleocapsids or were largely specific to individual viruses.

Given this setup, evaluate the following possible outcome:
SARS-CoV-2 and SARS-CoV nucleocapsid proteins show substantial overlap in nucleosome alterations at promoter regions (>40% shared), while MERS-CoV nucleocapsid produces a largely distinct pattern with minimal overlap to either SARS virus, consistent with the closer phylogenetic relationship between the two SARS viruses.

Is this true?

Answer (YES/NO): NO